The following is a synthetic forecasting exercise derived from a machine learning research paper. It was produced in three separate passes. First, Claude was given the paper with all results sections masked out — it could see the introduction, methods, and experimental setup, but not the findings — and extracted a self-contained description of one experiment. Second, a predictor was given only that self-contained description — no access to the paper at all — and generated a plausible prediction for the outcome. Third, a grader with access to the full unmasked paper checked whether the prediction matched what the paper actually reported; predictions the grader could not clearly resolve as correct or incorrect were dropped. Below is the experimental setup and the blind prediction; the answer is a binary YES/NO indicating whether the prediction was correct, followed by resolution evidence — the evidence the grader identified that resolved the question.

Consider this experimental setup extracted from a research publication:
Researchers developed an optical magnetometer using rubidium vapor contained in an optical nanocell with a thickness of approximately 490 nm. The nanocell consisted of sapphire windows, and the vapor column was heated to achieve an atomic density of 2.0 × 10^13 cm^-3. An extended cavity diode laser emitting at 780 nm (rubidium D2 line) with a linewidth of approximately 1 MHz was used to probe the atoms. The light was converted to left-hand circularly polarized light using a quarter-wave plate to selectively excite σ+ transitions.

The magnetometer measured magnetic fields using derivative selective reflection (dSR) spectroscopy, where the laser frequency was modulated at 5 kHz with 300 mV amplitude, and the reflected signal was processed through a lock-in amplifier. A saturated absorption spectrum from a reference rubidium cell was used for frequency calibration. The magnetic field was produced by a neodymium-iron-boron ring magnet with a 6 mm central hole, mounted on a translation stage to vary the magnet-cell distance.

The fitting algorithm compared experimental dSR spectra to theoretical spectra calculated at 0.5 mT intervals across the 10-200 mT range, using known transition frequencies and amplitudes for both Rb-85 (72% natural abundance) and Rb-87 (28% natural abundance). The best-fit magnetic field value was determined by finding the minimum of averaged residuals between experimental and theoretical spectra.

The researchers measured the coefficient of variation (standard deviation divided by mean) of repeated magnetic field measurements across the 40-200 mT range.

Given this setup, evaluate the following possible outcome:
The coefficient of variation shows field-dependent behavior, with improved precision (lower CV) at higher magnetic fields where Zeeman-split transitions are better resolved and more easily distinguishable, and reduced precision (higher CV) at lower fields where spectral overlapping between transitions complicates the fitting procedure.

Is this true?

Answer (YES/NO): YES